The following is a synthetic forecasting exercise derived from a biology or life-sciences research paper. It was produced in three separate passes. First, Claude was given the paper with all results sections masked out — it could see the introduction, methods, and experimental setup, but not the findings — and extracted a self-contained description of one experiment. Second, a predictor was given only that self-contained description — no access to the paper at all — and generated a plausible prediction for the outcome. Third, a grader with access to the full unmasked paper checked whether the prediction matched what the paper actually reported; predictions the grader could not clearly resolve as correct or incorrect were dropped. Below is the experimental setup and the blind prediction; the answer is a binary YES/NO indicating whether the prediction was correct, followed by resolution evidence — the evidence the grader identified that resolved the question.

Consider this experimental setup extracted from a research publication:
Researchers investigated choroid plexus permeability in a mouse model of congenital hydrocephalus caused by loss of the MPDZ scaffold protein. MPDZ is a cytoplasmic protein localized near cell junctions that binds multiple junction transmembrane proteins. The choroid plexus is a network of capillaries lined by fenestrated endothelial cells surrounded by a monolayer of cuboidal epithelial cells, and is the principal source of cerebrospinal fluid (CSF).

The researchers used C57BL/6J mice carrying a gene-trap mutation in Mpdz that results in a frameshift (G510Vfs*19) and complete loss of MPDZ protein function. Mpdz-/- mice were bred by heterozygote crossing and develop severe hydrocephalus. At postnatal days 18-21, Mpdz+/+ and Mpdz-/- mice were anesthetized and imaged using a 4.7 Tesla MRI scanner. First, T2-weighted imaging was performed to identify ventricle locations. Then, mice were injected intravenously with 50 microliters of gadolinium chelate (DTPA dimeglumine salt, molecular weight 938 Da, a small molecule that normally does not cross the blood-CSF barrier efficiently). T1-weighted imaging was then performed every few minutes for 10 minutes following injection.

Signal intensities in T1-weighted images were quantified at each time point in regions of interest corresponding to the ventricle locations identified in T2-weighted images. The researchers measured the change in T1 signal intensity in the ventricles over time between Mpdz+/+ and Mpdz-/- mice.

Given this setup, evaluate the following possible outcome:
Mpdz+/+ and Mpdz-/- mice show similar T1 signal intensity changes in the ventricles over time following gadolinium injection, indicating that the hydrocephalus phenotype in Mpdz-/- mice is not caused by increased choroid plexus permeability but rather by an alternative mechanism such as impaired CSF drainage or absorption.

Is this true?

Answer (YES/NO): NO